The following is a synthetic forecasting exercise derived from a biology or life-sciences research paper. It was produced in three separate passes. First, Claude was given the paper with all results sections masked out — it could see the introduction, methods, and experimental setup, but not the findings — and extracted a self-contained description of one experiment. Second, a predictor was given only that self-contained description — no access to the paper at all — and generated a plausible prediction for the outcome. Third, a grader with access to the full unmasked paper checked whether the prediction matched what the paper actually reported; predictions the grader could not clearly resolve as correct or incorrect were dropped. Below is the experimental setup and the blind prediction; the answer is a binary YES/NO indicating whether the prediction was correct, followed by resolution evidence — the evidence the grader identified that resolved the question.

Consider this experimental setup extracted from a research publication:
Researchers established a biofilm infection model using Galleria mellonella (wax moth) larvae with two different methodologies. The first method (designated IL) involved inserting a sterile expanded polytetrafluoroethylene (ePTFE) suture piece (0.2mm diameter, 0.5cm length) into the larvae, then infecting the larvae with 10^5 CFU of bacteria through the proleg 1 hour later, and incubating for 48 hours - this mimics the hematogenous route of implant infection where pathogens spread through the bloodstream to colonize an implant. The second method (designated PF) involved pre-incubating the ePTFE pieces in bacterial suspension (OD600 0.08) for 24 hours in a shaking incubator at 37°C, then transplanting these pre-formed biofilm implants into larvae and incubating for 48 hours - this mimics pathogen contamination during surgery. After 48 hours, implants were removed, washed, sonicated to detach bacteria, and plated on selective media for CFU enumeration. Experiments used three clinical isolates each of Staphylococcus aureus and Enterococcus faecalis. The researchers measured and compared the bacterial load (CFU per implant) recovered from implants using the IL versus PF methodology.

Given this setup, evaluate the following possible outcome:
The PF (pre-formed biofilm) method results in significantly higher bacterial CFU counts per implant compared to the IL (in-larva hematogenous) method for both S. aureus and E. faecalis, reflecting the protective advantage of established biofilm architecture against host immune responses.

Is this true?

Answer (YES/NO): NO